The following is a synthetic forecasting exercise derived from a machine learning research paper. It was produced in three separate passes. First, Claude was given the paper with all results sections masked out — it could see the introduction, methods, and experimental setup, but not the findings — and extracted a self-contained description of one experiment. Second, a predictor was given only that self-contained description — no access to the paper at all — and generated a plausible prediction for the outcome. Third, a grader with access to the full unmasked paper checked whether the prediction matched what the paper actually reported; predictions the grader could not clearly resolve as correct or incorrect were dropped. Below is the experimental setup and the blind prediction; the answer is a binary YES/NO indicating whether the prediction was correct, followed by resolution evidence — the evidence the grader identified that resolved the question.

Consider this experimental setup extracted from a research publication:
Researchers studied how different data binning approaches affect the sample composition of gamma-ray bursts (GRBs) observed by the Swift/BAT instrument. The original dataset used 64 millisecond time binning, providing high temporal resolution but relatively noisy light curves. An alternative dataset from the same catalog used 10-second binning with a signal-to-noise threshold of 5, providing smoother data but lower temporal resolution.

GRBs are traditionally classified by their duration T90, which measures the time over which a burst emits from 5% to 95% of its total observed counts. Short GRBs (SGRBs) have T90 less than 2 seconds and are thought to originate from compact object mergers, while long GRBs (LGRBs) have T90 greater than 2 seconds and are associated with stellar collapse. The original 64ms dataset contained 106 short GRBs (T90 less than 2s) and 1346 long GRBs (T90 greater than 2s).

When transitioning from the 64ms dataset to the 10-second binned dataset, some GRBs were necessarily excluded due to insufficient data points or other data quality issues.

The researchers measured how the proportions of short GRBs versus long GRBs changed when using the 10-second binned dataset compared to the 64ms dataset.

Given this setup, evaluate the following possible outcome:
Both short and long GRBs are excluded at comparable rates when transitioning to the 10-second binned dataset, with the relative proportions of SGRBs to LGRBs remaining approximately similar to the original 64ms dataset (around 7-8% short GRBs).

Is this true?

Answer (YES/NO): NO